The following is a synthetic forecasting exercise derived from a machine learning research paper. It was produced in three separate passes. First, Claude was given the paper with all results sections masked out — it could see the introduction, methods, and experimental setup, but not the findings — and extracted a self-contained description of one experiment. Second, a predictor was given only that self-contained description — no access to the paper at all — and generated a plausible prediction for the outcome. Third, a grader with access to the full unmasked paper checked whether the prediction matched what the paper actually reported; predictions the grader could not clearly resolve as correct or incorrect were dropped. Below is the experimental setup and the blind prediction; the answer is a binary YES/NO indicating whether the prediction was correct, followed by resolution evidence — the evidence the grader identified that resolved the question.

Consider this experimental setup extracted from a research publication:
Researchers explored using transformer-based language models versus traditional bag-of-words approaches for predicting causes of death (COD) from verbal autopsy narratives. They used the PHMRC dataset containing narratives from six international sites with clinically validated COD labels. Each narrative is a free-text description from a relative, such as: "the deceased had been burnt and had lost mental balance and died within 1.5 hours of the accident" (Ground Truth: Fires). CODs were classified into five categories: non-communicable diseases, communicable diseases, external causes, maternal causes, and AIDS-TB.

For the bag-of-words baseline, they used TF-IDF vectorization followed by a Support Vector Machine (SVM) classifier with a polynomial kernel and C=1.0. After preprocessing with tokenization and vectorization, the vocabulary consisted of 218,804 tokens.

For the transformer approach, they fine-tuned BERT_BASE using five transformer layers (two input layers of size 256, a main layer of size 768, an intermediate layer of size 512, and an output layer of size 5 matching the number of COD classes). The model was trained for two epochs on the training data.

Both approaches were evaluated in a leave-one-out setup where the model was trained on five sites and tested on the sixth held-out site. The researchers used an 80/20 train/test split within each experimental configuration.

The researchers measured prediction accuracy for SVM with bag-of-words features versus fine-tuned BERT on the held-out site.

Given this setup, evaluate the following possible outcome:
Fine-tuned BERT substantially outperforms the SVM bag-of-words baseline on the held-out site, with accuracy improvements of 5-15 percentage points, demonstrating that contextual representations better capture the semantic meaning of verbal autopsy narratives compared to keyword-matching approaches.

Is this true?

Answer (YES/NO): NO